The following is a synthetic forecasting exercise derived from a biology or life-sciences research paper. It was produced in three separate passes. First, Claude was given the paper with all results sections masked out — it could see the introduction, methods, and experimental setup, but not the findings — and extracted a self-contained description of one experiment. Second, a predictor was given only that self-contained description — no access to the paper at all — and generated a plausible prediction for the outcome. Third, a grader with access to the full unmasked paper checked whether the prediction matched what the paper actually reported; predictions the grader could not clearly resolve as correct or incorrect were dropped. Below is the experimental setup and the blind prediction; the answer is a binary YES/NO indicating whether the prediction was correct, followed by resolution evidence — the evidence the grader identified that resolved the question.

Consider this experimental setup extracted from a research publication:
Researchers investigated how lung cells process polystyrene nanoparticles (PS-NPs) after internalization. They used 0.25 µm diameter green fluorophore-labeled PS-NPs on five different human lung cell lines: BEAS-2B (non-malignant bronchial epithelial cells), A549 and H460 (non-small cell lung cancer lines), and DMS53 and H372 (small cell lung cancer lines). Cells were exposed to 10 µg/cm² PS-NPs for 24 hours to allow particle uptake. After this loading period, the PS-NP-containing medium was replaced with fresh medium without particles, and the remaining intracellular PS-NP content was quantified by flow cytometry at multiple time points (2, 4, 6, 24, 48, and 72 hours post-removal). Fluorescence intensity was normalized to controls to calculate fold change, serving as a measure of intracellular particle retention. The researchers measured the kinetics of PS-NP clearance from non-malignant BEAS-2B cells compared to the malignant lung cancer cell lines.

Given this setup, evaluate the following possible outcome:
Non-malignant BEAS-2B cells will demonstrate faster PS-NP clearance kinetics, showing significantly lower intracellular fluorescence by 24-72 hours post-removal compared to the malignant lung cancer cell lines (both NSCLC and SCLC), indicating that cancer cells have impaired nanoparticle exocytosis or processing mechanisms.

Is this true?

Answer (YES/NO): YES